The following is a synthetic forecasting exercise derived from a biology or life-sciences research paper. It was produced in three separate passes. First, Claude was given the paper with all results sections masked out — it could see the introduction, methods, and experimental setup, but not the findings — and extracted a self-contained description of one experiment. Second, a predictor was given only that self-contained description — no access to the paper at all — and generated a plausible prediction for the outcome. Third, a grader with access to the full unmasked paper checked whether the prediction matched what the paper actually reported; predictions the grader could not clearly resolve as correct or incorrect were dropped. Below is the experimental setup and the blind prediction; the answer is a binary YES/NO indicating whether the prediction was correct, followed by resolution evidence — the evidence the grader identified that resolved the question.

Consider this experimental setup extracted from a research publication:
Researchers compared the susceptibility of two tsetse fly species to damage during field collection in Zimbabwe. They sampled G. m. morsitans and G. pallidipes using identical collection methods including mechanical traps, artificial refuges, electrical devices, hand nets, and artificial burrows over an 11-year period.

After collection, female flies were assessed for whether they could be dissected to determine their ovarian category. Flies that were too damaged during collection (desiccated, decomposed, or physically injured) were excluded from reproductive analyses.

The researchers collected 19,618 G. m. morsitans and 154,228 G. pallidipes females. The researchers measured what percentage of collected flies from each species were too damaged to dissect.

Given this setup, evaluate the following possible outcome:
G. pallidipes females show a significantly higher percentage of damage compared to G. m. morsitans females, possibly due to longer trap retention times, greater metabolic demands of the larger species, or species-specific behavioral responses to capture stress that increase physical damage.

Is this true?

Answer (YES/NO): NO